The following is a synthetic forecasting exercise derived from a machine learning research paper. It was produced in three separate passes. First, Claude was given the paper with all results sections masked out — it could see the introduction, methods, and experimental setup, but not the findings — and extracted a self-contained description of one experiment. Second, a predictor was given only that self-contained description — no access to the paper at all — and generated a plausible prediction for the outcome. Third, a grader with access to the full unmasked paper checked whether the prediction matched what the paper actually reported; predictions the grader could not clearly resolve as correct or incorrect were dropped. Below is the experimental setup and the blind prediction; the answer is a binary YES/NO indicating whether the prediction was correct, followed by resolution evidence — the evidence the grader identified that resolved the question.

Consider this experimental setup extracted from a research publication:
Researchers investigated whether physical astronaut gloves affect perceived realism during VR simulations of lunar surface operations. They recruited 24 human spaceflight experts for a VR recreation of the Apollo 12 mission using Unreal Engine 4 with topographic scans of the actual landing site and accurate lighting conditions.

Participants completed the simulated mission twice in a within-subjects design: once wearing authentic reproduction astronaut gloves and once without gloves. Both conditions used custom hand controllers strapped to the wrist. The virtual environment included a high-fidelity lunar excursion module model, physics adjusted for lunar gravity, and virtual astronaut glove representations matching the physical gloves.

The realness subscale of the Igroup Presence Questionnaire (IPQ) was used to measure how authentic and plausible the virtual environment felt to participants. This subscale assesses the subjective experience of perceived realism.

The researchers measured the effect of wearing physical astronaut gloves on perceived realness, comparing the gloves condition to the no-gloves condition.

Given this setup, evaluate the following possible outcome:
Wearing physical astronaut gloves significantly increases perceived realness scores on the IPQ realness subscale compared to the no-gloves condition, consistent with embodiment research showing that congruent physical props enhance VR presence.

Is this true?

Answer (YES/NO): YES